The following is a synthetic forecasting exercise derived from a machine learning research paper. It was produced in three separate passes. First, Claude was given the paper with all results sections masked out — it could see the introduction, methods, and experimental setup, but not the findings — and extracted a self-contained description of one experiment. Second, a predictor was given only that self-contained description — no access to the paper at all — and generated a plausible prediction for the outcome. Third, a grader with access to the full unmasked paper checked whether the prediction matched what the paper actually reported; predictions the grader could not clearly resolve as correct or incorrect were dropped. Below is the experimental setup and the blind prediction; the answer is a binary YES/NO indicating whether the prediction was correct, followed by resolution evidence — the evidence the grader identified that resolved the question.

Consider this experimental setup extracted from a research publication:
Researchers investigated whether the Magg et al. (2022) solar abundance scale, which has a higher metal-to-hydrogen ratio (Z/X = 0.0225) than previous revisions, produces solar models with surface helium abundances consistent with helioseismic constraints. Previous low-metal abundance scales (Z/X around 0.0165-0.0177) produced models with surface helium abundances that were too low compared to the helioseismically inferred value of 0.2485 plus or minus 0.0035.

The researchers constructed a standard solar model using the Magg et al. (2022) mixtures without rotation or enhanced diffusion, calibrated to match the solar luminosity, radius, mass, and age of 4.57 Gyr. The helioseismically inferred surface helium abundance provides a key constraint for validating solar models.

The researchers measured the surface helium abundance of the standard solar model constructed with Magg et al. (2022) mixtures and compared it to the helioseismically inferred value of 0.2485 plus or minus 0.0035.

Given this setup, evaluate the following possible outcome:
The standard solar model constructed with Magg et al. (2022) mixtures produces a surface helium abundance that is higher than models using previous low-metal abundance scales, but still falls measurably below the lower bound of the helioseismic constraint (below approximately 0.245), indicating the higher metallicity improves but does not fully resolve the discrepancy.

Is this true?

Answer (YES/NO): NO